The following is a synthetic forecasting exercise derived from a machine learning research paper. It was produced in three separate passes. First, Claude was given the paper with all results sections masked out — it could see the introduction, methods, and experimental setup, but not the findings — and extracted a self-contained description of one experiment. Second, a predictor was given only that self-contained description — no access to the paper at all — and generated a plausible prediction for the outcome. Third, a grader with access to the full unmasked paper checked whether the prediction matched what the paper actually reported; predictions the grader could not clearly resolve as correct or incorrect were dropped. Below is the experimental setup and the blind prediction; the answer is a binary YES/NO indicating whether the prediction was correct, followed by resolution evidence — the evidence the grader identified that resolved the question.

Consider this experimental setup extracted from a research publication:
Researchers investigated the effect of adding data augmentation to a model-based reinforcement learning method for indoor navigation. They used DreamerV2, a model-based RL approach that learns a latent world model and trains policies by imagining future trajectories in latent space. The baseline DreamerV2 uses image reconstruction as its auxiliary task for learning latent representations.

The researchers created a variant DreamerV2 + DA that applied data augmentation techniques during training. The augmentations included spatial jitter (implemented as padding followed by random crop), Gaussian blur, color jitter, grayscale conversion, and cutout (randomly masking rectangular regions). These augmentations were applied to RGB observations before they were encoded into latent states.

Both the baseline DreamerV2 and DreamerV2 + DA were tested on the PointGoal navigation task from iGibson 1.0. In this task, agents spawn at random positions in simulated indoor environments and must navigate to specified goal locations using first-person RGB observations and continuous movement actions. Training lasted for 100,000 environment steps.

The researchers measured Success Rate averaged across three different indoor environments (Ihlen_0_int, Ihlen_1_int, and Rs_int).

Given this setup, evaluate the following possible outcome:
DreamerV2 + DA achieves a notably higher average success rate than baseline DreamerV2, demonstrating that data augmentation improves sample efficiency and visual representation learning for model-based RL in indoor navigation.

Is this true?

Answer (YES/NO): YES